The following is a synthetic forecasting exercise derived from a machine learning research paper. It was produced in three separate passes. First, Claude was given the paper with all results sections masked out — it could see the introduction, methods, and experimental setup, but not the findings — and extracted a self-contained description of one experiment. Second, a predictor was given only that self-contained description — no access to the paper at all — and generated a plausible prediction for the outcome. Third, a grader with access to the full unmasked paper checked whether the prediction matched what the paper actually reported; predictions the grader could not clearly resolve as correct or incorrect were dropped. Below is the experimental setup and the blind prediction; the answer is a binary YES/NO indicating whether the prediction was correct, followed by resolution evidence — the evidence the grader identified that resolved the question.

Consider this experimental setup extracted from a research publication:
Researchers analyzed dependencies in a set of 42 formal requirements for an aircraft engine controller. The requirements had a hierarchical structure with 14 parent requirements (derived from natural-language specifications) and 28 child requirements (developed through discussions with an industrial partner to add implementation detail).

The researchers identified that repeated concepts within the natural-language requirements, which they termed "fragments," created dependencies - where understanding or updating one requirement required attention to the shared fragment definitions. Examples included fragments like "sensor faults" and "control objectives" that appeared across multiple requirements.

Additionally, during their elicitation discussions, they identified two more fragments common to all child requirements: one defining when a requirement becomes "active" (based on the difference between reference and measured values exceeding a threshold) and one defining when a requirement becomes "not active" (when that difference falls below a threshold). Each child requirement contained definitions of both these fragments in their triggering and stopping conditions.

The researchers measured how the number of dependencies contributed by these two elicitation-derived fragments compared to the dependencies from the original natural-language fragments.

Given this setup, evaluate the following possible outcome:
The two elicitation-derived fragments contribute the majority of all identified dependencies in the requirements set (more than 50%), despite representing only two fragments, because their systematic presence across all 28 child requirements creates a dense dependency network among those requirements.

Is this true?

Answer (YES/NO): YES